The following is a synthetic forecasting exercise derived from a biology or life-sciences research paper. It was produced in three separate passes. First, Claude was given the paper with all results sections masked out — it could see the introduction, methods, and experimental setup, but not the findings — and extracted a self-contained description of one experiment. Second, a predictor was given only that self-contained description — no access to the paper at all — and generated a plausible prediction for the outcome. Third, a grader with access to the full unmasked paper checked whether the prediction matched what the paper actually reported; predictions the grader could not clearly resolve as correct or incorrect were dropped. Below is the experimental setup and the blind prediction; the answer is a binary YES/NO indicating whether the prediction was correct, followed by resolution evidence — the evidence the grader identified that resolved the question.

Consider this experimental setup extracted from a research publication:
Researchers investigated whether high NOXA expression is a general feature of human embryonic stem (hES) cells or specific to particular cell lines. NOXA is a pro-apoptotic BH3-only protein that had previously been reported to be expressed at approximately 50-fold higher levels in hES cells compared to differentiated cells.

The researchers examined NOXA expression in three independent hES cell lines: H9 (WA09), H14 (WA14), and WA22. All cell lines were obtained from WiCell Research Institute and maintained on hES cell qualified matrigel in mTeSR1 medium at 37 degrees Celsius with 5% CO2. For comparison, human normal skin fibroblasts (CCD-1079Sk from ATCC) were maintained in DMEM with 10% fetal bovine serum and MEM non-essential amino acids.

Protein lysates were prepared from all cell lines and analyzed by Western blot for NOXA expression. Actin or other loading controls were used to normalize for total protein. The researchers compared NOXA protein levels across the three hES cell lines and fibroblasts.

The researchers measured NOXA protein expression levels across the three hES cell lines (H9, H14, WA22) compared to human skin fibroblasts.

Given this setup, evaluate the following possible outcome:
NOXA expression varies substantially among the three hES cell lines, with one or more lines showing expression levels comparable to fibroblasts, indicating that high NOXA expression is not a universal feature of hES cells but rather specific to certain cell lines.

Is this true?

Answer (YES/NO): NO